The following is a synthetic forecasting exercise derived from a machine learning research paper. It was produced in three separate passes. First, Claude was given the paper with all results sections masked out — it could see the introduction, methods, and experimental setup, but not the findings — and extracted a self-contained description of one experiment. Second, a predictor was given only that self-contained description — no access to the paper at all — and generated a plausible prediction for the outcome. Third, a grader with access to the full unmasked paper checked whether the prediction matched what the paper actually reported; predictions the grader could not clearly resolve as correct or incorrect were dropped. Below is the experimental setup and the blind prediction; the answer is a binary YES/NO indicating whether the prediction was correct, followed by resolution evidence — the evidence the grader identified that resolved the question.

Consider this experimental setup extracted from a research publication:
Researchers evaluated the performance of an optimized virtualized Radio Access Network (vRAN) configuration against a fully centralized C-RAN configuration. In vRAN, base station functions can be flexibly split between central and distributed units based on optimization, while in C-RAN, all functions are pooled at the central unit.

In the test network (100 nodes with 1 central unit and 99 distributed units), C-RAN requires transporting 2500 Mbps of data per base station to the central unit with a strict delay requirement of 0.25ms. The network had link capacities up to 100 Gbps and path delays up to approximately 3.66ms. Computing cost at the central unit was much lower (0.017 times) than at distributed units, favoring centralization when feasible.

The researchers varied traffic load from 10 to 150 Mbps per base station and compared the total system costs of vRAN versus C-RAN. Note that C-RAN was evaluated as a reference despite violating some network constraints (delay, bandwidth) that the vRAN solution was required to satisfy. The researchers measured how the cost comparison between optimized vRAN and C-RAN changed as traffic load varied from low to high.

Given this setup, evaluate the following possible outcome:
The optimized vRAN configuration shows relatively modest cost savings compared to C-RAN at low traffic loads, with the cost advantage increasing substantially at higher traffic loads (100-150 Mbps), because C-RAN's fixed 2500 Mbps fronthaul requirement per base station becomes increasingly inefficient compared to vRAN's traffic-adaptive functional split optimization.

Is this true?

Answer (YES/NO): NO